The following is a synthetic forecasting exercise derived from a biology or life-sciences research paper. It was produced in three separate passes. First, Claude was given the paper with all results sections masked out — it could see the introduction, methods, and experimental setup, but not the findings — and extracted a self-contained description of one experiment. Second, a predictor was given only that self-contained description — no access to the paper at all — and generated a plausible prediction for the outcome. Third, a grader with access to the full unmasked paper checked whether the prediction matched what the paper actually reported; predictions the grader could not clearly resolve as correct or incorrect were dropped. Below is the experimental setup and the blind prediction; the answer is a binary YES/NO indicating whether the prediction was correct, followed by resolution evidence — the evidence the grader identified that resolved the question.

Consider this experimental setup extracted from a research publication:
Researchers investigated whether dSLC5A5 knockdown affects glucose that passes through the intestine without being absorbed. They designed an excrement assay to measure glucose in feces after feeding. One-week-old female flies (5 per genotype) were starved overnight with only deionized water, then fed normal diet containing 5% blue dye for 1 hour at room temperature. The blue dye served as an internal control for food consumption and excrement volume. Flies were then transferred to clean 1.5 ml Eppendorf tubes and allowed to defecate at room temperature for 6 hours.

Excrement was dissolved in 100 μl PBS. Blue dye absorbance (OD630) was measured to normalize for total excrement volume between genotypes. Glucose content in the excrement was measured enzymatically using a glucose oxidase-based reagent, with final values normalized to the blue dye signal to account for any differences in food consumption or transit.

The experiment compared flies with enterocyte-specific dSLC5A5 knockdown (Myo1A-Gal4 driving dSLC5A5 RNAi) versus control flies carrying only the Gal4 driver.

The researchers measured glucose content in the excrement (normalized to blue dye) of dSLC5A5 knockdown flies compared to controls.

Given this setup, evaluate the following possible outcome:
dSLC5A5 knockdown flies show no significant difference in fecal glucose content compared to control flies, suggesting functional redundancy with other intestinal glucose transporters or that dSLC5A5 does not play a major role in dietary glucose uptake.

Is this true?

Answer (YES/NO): NO